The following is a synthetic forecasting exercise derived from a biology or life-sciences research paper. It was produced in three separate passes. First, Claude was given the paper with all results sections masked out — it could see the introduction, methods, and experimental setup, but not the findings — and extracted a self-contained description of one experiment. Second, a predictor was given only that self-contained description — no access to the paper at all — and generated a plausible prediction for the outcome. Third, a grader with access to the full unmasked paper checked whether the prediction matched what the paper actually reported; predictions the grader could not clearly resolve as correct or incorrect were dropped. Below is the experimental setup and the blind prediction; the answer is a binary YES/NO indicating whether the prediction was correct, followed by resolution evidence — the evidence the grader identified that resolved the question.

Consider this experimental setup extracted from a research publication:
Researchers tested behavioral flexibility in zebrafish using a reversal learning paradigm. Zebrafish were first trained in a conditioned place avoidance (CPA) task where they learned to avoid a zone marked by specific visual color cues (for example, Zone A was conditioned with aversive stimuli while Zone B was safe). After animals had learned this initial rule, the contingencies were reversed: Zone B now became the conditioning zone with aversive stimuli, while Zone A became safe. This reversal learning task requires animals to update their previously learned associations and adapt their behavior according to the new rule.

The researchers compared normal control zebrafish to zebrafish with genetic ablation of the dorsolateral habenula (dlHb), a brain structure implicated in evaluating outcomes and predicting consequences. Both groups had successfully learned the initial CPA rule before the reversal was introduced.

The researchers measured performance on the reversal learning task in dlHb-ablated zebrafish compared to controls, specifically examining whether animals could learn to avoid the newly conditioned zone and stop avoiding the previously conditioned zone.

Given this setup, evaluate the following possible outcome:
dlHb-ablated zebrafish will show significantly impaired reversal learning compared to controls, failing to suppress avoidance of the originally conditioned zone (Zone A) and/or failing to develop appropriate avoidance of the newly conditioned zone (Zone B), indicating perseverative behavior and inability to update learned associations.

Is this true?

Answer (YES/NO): YES